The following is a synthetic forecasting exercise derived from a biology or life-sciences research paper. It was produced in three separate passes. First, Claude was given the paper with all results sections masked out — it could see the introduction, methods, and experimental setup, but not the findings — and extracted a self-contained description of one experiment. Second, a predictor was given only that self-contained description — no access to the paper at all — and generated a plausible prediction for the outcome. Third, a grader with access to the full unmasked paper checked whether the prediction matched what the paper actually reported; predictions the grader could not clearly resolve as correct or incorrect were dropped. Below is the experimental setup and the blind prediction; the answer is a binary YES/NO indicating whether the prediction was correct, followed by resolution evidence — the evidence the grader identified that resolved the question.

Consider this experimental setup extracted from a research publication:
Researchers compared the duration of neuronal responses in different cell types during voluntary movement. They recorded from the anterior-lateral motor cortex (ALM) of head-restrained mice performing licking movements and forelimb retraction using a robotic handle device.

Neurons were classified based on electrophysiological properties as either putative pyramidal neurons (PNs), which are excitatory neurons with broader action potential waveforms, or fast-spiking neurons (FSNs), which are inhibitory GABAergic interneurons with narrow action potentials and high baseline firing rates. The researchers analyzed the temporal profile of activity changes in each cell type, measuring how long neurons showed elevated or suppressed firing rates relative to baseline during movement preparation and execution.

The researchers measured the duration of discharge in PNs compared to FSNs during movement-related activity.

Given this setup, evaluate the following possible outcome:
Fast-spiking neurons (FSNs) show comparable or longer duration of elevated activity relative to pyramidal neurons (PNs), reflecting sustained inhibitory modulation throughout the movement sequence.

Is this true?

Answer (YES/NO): YES